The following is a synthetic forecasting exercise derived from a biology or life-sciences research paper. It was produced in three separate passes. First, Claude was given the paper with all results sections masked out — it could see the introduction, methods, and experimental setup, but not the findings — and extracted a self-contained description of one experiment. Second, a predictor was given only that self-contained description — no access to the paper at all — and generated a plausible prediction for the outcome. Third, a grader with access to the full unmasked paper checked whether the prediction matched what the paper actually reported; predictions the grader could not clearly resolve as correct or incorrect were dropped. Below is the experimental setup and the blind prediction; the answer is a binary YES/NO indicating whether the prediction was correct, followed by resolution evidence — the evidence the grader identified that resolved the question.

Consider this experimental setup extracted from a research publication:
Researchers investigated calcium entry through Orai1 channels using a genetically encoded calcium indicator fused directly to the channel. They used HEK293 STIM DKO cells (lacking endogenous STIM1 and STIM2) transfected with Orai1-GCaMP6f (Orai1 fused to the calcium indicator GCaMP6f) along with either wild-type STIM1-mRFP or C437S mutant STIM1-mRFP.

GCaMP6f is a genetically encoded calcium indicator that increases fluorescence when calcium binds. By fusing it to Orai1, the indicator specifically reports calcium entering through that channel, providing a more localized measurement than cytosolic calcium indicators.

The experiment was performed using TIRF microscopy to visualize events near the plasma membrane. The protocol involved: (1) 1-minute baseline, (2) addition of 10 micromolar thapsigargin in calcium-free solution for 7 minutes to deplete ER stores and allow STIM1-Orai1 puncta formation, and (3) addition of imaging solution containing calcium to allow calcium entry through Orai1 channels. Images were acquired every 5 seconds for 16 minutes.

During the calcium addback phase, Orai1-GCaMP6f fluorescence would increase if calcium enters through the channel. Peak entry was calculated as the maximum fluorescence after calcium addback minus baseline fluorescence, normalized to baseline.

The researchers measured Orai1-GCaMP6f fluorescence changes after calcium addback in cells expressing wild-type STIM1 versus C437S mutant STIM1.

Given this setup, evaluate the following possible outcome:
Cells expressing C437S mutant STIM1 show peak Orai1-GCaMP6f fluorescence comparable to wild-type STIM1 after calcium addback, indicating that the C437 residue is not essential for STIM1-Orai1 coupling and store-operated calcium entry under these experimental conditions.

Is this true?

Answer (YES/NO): NO